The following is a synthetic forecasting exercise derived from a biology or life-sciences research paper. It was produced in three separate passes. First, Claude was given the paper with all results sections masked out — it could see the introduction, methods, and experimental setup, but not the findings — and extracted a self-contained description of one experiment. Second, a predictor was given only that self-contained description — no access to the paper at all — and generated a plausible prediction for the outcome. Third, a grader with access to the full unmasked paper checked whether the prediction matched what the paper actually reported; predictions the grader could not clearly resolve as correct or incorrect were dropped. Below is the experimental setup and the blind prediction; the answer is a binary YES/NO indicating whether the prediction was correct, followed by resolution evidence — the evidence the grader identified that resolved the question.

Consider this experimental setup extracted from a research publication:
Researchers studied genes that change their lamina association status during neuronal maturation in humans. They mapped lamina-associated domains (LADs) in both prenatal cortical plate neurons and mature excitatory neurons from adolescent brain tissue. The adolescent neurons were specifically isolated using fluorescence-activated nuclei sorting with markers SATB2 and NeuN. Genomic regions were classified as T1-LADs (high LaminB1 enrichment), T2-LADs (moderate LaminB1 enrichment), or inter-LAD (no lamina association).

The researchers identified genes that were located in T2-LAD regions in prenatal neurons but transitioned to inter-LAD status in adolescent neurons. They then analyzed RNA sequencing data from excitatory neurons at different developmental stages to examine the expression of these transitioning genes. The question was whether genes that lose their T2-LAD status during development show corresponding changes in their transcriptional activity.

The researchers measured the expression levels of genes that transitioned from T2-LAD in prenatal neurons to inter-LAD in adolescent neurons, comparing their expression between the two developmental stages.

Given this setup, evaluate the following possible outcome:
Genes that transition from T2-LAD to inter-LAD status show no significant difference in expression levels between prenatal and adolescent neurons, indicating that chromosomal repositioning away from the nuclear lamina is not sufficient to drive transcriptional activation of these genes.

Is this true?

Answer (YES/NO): NO